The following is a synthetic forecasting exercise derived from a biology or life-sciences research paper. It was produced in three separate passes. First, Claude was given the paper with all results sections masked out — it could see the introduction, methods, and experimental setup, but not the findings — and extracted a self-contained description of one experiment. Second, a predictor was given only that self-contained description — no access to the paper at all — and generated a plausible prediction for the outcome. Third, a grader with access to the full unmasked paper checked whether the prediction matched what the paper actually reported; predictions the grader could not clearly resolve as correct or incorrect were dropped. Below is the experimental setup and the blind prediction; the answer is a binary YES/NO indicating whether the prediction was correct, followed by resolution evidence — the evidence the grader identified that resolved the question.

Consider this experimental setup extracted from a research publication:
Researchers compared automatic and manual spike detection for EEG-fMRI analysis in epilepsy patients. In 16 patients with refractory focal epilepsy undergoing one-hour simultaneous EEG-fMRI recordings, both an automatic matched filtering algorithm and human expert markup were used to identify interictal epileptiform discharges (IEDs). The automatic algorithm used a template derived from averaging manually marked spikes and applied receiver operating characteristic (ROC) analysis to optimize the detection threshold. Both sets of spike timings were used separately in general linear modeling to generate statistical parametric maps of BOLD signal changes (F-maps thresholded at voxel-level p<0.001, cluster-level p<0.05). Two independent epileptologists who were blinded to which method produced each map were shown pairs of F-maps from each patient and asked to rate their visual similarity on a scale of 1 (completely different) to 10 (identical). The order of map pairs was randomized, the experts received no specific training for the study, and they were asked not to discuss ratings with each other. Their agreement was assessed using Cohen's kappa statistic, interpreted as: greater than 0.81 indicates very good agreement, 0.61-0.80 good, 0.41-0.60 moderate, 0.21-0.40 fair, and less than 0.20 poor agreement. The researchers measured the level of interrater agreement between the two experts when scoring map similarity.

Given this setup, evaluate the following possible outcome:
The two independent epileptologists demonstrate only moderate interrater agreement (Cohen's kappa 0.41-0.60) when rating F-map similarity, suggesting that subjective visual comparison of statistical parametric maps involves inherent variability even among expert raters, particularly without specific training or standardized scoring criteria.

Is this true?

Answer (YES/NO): NO